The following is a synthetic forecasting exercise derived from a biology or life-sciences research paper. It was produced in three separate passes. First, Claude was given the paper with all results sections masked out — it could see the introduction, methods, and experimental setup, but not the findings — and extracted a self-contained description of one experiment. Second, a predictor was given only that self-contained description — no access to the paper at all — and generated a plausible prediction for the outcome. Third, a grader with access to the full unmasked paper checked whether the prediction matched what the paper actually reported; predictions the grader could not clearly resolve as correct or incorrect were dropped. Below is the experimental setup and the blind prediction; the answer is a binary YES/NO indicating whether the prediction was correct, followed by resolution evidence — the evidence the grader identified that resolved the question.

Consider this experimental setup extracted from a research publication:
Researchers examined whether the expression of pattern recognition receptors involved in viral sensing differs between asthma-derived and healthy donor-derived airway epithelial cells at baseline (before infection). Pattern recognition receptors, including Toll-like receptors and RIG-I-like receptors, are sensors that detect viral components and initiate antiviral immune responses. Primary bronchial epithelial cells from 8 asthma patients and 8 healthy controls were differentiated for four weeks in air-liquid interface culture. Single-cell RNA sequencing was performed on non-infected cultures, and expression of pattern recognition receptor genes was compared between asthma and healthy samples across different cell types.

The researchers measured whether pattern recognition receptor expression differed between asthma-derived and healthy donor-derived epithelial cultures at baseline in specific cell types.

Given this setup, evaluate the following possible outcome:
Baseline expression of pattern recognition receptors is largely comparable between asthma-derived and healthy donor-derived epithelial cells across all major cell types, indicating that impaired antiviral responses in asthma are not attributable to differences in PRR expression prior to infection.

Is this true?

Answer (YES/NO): YES